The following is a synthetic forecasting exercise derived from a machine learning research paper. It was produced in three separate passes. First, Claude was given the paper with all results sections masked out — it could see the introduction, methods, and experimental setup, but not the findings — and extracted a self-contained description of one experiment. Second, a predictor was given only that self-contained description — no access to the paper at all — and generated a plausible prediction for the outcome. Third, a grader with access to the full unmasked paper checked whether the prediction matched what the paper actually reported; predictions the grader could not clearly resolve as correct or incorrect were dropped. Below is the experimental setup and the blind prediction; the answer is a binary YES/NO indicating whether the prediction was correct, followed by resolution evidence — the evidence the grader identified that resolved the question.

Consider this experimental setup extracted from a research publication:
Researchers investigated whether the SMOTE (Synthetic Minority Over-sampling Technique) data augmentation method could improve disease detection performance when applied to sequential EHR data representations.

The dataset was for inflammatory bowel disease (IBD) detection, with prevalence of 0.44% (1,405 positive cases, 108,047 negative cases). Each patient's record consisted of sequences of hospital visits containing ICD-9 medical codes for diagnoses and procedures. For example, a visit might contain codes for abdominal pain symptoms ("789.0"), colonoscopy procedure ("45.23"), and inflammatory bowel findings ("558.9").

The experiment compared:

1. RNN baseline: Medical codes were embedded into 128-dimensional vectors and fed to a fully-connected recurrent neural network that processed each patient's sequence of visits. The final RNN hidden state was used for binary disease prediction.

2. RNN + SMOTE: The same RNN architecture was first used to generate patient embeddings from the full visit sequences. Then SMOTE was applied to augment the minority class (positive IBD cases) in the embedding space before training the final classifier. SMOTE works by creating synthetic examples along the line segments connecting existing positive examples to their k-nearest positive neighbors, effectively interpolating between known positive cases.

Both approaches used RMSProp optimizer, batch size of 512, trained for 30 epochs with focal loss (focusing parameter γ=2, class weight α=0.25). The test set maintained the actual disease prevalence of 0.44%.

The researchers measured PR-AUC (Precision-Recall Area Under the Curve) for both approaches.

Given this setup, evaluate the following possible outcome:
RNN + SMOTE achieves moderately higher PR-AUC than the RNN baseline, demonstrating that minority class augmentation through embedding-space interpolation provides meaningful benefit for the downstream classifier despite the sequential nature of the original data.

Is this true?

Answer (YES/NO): NO